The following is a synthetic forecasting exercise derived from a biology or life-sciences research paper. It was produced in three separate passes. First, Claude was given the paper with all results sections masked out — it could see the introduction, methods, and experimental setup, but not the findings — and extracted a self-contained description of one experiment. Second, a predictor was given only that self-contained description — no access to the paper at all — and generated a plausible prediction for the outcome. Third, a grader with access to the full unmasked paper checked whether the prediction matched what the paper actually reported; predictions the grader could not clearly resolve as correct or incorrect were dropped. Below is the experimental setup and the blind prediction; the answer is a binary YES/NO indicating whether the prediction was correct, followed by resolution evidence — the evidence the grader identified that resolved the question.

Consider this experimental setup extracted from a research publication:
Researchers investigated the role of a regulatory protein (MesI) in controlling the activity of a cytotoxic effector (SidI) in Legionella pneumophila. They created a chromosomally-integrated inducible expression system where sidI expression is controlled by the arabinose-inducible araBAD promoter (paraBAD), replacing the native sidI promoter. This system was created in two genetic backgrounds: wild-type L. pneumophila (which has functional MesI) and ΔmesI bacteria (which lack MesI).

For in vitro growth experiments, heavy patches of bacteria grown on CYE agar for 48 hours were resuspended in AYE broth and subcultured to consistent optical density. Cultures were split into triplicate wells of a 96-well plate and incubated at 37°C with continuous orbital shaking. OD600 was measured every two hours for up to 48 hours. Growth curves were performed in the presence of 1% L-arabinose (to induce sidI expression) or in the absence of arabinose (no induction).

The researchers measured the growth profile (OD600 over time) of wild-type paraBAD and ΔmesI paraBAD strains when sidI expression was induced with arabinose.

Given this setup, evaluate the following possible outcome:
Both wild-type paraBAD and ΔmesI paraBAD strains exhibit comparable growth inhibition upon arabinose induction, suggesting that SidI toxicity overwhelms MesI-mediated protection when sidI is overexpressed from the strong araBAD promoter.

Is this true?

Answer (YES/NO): NO